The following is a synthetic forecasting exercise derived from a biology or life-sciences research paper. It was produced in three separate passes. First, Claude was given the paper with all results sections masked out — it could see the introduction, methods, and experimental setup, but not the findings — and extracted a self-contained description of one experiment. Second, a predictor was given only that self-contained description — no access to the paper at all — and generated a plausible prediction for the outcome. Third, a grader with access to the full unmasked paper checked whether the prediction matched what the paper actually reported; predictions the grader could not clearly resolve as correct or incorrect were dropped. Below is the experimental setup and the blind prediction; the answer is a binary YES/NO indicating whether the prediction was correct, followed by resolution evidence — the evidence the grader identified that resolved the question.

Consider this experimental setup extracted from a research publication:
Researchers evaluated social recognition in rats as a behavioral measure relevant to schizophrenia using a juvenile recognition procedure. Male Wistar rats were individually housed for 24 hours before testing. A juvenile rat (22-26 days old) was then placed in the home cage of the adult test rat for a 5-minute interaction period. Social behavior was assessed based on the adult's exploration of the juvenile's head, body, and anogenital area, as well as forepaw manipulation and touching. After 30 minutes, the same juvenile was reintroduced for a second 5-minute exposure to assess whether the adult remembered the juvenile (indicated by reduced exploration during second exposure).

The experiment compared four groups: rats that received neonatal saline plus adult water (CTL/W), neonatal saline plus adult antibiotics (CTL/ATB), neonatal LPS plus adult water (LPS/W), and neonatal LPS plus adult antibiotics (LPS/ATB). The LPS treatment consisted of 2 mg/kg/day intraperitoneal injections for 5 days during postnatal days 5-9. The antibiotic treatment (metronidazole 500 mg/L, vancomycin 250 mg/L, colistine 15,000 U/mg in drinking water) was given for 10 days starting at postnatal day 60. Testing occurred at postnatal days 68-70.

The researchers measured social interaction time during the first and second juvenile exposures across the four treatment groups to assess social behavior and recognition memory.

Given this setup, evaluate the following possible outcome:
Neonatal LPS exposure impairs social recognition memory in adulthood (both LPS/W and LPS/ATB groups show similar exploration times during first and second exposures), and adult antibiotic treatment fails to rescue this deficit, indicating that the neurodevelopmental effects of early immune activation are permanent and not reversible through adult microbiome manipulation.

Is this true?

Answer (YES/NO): NO